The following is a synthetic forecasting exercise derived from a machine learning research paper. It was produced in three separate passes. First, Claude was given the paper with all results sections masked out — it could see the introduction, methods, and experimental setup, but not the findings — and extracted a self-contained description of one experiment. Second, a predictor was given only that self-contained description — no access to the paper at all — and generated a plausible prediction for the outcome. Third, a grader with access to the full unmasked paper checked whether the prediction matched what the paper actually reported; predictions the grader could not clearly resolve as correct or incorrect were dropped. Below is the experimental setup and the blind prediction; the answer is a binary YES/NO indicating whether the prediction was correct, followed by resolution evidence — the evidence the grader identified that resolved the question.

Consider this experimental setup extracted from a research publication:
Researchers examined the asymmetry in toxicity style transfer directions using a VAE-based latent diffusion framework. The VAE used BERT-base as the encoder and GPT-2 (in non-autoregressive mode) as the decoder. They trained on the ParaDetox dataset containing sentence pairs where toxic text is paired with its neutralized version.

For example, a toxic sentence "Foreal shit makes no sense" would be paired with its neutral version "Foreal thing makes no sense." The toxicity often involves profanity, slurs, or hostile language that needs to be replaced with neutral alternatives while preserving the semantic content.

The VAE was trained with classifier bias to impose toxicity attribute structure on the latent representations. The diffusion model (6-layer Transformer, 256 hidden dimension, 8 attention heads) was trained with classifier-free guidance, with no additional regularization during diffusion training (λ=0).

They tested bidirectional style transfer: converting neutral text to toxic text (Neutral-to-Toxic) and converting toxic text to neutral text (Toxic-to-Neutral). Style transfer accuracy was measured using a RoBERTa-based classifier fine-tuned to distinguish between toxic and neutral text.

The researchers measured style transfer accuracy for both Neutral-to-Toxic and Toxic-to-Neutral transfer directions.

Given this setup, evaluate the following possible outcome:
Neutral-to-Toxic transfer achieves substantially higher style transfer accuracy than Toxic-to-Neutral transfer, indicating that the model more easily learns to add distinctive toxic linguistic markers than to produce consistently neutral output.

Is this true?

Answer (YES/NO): NO